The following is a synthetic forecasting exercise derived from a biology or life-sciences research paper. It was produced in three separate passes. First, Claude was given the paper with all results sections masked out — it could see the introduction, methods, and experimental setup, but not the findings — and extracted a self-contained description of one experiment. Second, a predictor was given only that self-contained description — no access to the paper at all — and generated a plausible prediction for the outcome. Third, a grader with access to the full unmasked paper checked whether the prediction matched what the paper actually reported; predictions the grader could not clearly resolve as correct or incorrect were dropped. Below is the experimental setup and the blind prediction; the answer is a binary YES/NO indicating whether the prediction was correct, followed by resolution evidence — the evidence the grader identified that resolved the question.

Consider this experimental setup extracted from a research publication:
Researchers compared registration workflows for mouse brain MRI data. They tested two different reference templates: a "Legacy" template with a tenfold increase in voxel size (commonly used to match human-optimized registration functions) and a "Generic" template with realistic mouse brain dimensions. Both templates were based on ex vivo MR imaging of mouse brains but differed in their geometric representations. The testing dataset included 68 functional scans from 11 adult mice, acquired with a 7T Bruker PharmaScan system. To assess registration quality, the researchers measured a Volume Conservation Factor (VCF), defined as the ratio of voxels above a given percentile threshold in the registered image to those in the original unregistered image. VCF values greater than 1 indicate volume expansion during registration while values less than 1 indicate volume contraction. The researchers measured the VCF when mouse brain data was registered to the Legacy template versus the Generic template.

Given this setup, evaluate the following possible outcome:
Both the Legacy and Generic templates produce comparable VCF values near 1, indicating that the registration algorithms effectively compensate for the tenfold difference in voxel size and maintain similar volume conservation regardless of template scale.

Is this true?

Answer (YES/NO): NO